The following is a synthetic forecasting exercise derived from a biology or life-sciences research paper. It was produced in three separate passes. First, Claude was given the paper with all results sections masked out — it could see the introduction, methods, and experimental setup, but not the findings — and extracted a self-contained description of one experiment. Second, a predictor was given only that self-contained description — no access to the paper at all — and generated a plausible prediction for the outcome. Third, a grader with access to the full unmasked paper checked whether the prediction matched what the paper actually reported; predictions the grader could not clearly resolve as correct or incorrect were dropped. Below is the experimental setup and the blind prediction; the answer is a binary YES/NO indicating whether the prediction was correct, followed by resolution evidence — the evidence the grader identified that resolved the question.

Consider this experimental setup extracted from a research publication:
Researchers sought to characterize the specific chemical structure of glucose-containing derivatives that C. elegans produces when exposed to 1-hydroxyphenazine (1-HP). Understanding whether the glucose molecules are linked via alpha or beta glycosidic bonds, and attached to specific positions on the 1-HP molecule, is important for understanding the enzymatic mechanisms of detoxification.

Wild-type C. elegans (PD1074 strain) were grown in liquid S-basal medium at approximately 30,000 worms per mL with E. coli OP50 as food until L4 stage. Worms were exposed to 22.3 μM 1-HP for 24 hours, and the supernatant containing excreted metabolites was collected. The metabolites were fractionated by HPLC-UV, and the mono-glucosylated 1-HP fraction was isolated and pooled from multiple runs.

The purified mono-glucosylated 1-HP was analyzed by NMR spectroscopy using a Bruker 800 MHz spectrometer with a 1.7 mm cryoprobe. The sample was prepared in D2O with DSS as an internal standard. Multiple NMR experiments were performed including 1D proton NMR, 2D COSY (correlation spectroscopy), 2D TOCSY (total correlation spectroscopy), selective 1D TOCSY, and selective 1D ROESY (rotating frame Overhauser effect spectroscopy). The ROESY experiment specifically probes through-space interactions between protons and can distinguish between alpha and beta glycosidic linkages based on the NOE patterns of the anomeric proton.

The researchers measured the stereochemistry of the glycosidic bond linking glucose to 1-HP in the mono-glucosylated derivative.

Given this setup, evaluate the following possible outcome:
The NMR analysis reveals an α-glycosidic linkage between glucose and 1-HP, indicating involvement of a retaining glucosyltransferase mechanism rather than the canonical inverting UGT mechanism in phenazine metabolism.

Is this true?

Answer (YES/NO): NO